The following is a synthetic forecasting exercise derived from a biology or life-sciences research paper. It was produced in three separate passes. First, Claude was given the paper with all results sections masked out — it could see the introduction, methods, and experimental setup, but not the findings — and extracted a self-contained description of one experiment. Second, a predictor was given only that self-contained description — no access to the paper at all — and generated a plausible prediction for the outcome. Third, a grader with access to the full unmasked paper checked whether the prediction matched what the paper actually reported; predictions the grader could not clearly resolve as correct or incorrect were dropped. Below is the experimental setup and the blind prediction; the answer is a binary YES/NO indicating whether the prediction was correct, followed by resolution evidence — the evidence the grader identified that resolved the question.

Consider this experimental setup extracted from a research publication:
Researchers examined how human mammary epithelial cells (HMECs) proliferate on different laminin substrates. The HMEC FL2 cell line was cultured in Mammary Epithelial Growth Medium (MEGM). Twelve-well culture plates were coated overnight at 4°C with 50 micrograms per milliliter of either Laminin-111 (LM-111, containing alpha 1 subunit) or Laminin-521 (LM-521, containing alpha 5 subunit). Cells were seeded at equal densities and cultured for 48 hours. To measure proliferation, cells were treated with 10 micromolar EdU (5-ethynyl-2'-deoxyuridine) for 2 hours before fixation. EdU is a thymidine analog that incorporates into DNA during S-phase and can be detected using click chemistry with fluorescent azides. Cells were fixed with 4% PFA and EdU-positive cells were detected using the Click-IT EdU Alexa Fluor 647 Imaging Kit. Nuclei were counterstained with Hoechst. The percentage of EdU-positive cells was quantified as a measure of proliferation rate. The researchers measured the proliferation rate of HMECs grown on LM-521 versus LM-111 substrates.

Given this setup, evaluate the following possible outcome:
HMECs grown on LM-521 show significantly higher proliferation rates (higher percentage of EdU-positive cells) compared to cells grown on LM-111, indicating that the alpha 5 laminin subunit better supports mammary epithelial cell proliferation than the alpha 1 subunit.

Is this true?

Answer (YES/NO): NO